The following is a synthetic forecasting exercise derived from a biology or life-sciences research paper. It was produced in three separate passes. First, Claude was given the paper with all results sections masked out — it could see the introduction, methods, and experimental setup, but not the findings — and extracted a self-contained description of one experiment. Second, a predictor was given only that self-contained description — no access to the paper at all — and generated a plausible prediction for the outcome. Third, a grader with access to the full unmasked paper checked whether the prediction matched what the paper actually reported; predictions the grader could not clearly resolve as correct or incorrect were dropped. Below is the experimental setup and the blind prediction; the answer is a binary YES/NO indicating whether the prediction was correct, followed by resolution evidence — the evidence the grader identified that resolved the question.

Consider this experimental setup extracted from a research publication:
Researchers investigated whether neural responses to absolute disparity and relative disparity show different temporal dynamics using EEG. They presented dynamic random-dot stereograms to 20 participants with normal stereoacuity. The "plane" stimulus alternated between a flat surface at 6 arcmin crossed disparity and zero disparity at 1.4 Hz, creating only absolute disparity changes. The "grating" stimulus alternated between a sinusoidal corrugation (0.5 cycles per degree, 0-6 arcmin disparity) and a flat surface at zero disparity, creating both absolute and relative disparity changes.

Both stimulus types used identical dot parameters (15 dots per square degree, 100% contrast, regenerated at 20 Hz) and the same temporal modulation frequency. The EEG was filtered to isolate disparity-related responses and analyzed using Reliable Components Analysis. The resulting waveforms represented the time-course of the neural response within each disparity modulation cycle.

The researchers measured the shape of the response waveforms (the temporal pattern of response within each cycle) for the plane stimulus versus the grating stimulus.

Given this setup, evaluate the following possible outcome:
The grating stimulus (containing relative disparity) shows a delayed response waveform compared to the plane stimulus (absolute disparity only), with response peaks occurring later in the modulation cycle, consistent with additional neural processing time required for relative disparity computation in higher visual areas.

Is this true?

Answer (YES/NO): NO